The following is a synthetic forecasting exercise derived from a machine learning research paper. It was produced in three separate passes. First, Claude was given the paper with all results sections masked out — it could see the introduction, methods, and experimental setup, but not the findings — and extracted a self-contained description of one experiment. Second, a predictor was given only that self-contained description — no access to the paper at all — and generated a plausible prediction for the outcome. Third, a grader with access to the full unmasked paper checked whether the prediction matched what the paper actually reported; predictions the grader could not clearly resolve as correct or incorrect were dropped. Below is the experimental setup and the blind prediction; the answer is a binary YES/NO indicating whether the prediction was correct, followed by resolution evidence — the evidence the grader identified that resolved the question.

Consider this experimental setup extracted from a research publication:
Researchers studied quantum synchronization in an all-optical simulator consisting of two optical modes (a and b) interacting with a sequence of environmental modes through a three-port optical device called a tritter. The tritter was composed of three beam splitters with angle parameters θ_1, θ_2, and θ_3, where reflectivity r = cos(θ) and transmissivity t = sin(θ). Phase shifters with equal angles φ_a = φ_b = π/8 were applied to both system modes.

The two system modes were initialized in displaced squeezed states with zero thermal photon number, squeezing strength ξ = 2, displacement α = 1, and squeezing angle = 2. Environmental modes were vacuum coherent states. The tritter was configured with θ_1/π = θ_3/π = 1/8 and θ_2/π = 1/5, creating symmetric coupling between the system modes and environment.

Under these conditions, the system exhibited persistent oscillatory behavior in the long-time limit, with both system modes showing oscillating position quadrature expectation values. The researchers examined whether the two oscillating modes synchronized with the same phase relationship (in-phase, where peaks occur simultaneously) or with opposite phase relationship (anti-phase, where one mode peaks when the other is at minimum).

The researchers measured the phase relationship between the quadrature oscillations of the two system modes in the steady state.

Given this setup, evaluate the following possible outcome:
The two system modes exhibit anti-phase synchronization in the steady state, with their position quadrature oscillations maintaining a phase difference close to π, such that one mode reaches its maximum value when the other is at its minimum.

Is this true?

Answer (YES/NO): YES